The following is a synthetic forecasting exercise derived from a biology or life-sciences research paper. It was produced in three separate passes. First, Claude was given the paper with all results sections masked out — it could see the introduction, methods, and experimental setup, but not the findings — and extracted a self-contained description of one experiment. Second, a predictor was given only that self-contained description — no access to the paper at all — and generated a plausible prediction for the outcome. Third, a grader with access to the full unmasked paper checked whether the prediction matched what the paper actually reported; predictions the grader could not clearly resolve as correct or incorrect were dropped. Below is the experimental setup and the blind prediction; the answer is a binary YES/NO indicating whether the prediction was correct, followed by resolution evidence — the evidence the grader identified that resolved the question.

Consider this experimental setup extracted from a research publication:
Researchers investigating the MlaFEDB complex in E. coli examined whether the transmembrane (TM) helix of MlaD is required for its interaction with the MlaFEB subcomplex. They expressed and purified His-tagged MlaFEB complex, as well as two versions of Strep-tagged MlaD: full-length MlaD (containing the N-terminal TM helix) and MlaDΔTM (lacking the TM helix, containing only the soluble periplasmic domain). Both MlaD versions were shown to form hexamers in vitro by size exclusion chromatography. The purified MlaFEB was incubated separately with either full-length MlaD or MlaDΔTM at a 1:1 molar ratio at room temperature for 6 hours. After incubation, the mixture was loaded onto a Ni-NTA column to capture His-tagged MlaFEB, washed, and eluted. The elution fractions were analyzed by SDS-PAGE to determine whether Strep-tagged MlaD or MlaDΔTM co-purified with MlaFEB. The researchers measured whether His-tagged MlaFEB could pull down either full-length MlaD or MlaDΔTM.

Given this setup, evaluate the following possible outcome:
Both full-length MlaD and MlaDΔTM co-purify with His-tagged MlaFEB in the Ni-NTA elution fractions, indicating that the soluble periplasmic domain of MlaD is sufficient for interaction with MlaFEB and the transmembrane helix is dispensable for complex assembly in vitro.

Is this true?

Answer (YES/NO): NO